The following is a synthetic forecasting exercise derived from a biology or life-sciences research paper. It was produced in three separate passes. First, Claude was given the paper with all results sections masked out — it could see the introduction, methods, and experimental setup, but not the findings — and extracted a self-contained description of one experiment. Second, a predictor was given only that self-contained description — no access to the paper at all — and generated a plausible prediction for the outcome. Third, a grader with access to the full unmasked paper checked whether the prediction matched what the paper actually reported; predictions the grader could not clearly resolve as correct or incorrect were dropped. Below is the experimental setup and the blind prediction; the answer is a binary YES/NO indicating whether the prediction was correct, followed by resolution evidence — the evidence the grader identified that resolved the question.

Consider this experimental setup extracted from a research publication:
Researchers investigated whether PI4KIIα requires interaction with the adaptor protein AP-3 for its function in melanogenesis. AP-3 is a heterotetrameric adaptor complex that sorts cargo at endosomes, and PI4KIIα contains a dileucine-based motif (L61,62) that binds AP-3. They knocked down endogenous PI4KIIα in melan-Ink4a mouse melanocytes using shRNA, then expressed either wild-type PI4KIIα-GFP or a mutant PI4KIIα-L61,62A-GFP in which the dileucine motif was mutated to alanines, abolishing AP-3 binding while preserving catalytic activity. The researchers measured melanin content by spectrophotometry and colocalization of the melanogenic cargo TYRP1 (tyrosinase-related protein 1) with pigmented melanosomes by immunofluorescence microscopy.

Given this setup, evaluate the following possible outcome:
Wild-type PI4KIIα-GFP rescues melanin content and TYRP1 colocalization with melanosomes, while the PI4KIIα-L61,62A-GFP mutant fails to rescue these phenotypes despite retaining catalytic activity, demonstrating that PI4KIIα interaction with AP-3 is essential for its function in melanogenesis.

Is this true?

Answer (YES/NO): NO